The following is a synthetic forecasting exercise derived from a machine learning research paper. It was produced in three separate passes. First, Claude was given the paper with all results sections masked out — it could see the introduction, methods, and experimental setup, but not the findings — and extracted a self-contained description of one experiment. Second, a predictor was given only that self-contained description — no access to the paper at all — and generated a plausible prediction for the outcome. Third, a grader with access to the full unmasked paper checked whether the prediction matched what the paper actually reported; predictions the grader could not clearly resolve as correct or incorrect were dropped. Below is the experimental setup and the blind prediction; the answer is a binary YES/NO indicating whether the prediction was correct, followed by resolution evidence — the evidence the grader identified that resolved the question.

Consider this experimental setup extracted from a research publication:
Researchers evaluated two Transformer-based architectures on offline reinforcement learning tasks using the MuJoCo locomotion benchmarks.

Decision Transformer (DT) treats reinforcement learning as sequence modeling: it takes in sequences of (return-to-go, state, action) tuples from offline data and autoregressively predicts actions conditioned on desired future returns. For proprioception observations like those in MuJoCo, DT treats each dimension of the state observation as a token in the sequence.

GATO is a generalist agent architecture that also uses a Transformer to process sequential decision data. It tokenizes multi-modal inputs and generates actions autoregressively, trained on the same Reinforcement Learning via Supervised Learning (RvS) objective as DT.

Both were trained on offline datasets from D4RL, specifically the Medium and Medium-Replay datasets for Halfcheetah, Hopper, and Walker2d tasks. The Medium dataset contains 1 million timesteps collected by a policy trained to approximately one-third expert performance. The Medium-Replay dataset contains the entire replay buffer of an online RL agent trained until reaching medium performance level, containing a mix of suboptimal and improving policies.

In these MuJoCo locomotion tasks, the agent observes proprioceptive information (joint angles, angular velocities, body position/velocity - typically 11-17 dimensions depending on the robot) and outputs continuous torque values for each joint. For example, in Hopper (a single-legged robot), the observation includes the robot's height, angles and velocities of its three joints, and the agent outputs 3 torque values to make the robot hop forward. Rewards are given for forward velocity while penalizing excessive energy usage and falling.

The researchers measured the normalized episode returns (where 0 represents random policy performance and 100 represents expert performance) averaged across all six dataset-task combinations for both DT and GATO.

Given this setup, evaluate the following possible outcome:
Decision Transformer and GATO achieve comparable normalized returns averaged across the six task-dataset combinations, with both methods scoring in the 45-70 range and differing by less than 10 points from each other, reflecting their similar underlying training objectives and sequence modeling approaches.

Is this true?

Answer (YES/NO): YES